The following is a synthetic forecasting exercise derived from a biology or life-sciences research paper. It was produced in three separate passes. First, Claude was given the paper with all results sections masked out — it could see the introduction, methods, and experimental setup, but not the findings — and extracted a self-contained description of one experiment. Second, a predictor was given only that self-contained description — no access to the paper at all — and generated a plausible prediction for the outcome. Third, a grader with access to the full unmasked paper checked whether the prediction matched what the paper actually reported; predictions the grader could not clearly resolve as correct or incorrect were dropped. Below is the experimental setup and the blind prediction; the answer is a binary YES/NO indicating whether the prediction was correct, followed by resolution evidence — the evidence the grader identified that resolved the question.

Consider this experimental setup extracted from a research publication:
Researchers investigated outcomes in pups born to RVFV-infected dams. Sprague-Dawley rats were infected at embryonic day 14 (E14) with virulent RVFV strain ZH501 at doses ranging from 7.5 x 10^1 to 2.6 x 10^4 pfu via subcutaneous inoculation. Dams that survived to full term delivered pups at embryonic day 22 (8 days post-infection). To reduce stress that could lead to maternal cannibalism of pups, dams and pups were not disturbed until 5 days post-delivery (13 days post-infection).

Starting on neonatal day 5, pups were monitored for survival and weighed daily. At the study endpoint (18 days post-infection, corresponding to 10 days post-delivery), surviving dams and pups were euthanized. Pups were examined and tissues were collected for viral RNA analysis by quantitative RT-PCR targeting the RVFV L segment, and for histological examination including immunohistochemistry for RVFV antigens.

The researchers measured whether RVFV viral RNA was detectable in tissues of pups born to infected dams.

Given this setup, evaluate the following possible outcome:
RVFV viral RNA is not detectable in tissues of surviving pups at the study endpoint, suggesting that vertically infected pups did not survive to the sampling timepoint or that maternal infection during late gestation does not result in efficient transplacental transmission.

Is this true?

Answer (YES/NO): NO